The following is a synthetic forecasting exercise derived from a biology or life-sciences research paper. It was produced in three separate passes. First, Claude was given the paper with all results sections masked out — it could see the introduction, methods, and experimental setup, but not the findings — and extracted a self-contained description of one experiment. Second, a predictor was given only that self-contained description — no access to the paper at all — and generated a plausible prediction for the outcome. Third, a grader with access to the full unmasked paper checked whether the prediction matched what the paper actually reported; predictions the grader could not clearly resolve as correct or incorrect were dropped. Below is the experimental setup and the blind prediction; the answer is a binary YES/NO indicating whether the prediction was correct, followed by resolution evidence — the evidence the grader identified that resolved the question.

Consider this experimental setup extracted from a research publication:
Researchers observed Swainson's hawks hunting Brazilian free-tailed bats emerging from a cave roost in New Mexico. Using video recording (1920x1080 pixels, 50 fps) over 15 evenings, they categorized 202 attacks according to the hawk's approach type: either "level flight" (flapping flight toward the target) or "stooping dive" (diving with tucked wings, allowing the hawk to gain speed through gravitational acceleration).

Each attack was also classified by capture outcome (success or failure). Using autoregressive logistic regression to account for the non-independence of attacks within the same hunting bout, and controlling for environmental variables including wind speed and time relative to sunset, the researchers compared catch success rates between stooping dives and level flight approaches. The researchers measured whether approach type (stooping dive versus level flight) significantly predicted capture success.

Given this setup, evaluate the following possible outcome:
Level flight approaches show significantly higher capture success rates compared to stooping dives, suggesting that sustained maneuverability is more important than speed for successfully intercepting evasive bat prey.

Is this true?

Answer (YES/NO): NO